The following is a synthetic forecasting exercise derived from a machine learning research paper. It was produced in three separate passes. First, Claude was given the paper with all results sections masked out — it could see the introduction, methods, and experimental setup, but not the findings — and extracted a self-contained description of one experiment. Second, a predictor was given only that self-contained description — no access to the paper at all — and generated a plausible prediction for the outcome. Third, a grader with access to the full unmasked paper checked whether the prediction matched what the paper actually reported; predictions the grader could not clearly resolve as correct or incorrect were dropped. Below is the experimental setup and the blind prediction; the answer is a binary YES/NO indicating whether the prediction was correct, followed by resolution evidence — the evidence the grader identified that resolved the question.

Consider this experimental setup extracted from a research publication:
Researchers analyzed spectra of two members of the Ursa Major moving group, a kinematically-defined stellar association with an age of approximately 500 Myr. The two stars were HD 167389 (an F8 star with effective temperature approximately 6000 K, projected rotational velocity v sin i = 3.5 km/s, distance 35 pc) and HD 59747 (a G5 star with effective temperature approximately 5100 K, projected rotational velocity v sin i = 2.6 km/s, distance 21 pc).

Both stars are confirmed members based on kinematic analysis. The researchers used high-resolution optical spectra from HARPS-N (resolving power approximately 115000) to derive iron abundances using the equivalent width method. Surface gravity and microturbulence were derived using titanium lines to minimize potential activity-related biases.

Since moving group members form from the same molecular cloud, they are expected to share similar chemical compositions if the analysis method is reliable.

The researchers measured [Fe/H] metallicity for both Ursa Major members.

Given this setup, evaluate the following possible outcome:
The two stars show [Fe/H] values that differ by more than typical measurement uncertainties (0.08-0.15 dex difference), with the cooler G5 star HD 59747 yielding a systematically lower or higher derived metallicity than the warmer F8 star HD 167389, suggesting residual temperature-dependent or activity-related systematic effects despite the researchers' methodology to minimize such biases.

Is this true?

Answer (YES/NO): NO